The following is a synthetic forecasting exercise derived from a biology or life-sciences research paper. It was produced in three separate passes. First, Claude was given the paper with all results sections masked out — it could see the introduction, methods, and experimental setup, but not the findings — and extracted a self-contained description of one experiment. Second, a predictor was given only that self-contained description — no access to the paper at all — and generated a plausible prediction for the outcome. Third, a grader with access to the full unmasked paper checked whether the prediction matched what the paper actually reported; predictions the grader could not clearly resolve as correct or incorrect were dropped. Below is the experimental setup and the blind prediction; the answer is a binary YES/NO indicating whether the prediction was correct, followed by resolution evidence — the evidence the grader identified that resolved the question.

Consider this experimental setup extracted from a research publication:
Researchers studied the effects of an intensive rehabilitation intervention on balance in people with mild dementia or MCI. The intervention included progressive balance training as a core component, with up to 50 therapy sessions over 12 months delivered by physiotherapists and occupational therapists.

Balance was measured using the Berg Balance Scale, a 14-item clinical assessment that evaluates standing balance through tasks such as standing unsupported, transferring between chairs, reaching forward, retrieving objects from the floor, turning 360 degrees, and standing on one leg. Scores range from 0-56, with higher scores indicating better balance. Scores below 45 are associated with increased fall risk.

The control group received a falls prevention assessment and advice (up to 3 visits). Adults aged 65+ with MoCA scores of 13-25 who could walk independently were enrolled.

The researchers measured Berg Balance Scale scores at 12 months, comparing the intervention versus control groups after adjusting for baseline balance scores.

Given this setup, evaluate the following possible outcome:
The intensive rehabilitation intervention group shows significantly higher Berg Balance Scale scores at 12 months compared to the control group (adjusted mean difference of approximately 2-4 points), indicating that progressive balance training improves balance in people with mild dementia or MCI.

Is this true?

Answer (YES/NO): NO